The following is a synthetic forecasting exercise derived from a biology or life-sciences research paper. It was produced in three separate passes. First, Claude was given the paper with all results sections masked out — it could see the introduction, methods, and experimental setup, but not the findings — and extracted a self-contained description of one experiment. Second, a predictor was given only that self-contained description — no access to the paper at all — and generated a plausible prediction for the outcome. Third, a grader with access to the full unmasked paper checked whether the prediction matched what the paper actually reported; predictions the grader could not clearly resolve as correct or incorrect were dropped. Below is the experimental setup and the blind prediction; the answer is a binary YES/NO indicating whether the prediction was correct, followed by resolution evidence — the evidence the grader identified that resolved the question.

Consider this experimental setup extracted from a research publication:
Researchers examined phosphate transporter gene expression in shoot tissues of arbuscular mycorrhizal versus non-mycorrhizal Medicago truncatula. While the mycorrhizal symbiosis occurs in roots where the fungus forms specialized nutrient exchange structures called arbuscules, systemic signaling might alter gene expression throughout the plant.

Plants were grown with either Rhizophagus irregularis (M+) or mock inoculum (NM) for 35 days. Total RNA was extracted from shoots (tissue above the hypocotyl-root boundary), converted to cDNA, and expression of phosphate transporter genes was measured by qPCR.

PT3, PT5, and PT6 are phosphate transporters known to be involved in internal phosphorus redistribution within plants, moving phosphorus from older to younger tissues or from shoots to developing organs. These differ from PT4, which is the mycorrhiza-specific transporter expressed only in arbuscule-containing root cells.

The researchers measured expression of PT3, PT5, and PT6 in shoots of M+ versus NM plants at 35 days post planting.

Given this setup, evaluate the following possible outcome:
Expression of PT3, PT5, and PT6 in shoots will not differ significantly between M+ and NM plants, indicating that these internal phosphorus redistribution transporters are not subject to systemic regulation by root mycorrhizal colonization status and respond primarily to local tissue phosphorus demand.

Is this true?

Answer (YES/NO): NO